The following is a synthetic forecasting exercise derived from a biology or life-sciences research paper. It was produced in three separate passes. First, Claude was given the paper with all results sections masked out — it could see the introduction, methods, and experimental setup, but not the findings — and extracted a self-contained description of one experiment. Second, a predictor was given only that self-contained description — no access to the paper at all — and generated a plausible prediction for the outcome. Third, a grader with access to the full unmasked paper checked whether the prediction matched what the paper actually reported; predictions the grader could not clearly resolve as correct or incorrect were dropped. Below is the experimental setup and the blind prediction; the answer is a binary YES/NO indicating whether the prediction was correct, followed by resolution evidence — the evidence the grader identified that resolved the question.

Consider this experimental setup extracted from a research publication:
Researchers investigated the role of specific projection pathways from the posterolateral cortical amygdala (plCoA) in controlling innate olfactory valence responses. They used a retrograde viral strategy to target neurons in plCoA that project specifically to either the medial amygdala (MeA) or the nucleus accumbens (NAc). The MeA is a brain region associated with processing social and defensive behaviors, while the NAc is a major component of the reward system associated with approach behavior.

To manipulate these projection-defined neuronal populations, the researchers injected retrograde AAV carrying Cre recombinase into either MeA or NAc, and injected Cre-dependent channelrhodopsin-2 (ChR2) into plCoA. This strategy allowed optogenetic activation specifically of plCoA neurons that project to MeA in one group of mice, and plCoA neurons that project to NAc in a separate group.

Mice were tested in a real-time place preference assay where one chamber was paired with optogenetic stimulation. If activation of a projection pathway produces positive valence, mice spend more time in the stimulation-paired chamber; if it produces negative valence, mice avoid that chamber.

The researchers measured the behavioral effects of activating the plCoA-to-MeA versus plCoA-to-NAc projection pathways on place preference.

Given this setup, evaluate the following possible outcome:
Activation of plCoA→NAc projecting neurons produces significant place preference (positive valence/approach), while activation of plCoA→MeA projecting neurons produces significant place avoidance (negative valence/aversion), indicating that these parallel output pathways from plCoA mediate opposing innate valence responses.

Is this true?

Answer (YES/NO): YES